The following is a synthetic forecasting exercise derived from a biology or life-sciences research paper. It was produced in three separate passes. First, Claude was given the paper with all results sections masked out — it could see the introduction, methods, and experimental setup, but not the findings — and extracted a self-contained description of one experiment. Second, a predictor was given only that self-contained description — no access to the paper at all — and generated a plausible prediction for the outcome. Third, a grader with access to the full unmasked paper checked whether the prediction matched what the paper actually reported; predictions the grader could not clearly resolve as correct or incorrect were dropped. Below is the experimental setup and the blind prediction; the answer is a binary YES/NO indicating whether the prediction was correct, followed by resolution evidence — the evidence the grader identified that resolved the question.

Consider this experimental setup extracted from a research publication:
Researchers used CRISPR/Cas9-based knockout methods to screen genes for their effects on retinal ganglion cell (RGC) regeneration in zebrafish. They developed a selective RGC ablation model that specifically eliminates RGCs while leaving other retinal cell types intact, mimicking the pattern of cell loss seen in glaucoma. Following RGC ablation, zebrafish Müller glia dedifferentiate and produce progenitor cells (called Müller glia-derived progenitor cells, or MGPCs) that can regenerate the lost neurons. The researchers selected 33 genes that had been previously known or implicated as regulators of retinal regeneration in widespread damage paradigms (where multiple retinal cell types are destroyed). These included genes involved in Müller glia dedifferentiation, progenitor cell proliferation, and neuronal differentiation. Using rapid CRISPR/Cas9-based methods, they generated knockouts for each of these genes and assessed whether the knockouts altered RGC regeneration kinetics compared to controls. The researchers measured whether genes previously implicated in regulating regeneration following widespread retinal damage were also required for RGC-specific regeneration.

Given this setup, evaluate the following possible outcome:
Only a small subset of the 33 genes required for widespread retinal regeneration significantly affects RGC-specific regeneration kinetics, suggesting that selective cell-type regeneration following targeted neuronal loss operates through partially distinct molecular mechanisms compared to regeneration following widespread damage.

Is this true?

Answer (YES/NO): YES